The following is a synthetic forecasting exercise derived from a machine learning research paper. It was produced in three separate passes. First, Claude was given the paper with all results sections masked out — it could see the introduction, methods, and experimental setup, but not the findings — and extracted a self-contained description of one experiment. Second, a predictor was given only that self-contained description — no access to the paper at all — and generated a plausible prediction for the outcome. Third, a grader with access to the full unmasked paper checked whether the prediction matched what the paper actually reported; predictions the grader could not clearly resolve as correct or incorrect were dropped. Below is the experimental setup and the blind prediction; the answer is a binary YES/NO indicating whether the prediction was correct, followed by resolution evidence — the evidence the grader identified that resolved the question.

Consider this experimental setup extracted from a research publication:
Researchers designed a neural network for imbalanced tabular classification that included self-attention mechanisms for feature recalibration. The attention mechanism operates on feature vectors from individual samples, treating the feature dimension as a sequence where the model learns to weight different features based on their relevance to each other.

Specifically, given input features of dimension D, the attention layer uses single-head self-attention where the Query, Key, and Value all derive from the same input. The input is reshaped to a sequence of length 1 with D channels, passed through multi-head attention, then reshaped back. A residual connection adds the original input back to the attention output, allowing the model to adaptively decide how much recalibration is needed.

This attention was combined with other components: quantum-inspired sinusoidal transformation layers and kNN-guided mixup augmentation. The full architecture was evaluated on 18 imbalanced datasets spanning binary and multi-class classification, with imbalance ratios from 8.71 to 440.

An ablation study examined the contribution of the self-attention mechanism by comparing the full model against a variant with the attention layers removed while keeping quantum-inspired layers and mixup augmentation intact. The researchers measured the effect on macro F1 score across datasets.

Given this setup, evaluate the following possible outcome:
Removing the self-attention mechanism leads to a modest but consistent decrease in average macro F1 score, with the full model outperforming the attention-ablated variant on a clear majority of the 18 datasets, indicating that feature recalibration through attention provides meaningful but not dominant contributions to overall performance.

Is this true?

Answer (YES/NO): NO